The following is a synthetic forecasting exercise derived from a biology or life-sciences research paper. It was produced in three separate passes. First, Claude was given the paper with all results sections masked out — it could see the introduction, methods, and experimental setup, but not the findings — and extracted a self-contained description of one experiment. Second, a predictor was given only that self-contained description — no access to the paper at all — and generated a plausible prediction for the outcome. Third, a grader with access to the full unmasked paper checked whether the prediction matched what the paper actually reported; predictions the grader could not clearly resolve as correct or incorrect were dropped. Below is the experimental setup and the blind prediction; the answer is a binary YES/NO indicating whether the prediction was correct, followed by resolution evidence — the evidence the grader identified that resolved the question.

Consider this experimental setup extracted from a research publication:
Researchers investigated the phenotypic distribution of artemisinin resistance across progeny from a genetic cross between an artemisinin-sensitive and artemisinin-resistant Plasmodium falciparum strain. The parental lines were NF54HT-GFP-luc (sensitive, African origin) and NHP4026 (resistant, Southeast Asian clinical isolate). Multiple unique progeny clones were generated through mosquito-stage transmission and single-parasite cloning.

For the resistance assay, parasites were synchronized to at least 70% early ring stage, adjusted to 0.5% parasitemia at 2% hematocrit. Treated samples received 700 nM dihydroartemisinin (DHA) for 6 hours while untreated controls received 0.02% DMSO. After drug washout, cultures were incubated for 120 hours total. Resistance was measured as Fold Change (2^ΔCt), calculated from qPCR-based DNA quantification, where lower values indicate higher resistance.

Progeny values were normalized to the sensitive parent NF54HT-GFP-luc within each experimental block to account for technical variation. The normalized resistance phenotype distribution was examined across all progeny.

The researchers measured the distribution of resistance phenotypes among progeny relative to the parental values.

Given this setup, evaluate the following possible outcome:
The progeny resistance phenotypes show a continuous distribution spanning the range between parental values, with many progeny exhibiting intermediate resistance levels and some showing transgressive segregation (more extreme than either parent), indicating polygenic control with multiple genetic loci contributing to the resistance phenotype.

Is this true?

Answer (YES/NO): NO